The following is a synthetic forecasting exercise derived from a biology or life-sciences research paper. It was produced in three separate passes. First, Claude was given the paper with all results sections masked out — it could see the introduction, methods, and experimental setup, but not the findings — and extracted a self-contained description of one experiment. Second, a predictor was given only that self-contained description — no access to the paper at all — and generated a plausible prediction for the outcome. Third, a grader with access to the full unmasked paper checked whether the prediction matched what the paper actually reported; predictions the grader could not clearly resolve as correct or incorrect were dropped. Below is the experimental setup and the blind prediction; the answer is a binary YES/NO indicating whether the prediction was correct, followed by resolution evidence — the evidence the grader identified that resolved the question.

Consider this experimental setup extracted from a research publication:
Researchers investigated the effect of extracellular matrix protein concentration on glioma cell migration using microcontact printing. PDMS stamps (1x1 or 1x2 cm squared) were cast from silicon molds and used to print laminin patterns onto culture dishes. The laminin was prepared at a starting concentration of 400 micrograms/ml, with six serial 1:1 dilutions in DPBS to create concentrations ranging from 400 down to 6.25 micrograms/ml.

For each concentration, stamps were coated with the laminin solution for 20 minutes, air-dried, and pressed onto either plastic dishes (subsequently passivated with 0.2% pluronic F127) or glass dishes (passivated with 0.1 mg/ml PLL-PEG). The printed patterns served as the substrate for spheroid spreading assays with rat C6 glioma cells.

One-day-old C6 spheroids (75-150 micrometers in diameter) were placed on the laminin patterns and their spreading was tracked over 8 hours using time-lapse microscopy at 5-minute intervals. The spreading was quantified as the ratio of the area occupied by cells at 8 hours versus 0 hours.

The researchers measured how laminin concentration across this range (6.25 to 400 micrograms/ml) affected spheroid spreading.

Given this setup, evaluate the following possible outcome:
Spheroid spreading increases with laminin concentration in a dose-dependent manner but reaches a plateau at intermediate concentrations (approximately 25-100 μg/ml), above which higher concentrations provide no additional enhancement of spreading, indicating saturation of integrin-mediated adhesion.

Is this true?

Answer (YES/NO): NO